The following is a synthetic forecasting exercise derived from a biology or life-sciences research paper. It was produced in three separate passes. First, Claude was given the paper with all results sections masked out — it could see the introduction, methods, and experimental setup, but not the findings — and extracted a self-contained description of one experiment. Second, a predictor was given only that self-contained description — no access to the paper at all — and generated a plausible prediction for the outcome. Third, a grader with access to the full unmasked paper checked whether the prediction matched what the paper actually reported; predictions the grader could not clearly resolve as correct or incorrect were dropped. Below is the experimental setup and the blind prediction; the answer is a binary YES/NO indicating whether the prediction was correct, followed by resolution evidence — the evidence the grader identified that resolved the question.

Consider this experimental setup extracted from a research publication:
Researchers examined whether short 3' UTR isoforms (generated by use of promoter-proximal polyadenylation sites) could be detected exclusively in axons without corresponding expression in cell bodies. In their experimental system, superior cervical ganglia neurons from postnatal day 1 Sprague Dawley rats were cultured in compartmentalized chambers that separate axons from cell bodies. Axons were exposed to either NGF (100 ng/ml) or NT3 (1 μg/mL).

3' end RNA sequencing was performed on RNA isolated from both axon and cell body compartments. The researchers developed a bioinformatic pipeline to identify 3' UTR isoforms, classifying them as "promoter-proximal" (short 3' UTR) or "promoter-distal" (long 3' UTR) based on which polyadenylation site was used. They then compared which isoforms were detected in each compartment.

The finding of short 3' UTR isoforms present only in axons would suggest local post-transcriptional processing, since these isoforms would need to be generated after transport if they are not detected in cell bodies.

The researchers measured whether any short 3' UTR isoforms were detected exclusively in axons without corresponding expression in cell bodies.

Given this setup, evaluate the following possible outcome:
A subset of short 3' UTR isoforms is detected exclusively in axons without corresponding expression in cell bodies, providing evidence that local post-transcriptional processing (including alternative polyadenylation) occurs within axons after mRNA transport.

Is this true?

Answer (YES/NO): YES